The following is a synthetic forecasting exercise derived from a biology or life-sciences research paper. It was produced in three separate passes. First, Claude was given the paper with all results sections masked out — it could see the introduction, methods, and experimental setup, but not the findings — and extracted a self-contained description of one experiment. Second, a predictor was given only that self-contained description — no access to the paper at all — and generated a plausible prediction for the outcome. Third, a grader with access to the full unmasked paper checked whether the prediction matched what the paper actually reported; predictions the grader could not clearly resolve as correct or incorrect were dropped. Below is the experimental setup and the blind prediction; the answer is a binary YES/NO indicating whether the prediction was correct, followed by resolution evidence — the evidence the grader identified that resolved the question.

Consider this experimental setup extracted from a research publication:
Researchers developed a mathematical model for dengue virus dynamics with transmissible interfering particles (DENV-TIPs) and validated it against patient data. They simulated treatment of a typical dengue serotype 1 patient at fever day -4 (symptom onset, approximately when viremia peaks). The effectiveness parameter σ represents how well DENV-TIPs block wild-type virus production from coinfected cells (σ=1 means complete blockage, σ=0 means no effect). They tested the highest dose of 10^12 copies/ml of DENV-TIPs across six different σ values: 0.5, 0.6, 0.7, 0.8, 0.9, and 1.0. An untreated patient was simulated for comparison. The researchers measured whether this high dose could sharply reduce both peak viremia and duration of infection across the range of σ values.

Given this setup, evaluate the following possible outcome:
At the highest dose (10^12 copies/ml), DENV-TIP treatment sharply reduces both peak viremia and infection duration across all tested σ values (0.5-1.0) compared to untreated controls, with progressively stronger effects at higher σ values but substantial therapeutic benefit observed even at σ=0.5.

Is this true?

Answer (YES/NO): NO